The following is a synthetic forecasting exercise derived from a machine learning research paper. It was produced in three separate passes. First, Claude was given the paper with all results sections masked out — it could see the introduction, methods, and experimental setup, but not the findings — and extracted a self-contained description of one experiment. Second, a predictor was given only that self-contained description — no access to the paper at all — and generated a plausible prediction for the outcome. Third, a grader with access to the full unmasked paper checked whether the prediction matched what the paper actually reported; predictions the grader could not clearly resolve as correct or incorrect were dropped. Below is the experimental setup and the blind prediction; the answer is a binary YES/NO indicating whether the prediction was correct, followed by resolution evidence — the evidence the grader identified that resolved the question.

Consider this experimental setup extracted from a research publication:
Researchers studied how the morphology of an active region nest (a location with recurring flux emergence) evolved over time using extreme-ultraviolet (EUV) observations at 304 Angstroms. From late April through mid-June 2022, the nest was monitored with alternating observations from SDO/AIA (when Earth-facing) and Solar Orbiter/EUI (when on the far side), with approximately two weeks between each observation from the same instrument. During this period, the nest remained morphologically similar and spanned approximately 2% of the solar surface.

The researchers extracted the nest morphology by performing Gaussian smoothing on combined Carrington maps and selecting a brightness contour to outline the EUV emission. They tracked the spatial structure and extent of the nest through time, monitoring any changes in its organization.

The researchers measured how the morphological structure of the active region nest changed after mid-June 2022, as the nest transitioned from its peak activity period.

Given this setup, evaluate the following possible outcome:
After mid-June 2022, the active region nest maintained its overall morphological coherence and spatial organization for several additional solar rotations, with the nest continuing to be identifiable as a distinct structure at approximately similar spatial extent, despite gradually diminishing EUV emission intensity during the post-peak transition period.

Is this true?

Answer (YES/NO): NO